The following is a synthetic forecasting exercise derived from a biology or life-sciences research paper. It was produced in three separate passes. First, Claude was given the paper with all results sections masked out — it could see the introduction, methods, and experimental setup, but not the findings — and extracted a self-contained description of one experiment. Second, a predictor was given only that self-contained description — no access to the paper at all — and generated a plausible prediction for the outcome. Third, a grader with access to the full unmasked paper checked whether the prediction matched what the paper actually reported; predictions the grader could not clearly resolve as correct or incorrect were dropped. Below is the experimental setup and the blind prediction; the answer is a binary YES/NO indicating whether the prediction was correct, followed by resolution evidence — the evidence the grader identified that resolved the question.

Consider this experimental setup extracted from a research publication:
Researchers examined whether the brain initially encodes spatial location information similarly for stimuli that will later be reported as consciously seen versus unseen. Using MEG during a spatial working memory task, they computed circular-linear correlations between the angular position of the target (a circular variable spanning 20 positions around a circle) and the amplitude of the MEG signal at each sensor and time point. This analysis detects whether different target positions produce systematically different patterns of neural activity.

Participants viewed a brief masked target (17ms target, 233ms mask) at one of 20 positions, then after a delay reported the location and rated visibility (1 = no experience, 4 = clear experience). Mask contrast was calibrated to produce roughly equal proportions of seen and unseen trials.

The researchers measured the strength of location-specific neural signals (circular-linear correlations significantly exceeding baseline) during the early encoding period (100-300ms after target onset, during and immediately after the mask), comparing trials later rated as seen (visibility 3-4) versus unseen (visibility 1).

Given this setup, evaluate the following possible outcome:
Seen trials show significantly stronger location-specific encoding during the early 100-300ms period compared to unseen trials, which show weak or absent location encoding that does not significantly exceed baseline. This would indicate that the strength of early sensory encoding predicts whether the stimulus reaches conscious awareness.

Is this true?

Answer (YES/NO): NO